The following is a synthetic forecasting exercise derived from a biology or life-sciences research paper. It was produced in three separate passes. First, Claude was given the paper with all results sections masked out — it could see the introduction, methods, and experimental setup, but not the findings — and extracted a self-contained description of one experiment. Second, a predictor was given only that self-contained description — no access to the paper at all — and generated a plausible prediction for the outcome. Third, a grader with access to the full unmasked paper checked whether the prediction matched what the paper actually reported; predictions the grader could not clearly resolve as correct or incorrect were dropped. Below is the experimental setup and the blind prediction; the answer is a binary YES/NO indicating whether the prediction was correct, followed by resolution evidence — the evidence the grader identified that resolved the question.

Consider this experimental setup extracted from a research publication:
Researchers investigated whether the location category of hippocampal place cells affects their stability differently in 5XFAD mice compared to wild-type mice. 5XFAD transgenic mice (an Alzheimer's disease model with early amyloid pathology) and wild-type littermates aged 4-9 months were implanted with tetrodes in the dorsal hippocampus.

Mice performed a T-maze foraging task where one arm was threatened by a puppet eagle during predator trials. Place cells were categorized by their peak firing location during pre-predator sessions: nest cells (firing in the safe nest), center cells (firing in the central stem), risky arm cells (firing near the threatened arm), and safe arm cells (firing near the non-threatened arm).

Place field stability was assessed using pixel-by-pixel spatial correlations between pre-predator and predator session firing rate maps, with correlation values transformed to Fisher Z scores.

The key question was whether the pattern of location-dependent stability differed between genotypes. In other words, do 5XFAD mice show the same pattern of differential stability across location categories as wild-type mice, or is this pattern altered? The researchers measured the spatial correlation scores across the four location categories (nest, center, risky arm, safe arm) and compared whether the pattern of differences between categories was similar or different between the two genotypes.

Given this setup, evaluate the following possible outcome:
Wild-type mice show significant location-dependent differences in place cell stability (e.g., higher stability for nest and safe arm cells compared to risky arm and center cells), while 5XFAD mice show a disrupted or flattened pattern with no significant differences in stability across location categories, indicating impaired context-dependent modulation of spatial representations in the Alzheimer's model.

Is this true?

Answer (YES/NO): YES